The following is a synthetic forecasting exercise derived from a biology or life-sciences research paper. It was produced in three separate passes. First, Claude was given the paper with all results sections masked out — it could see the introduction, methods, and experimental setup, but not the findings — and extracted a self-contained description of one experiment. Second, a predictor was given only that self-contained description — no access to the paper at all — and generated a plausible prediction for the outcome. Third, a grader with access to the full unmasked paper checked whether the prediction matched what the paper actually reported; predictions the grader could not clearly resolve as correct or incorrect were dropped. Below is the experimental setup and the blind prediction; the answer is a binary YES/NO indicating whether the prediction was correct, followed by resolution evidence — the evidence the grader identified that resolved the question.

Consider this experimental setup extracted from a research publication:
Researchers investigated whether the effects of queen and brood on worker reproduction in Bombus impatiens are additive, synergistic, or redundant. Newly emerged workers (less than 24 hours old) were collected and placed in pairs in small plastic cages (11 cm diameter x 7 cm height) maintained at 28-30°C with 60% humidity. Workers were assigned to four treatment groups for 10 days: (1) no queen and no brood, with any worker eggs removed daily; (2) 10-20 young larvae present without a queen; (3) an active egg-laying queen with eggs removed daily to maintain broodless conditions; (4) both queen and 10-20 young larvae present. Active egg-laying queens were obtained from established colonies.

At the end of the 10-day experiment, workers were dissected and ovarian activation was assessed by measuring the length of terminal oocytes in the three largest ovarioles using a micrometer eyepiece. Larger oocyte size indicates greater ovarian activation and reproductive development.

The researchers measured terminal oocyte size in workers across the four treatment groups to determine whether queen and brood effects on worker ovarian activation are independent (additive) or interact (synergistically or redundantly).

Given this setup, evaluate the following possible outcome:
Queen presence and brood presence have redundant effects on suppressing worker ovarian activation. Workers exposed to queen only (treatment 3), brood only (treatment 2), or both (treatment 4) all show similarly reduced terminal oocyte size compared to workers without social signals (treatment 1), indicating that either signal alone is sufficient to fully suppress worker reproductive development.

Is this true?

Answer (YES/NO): NO